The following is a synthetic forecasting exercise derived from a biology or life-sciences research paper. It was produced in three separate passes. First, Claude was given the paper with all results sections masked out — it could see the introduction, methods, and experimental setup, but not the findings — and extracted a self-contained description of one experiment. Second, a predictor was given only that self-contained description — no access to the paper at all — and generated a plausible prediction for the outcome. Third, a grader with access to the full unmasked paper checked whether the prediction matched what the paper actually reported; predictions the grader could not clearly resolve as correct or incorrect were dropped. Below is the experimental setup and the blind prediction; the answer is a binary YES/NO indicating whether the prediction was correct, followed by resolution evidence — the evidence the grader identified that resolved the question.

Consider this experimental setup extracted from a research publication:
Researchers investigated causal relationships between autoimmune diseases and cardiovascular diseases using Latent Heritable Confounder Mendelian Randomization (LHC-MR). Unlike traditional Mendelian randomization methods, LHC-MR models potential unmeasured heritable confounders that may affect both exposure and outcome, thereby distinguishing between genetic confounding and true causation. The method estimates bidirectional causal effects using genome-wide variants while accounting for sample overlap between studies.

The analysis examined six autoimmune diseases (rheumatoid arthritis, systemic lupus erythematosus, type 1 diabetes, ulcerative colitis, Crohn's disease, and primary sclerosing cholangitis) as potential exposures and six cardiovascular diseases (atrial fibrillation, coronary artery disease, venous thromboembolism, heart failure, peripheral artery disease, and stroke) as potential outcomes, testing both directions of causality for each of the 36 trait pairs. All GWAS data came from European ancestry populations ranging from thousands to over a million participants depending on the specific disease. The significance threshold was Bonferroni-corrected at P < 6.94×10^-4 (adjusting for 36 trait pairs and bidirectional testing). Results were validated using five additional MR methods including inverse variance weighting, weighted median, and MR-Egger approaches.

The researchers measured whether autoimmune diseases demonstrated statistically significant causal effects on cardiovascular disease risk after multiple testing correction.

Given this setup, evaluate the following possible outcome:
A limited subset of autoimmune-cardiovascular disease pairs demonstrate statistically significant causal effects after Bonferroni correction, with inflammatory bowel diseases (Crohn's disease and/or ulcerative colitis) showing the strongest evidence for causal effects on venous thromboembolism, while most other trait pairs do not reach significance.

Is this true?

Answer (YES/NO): NO